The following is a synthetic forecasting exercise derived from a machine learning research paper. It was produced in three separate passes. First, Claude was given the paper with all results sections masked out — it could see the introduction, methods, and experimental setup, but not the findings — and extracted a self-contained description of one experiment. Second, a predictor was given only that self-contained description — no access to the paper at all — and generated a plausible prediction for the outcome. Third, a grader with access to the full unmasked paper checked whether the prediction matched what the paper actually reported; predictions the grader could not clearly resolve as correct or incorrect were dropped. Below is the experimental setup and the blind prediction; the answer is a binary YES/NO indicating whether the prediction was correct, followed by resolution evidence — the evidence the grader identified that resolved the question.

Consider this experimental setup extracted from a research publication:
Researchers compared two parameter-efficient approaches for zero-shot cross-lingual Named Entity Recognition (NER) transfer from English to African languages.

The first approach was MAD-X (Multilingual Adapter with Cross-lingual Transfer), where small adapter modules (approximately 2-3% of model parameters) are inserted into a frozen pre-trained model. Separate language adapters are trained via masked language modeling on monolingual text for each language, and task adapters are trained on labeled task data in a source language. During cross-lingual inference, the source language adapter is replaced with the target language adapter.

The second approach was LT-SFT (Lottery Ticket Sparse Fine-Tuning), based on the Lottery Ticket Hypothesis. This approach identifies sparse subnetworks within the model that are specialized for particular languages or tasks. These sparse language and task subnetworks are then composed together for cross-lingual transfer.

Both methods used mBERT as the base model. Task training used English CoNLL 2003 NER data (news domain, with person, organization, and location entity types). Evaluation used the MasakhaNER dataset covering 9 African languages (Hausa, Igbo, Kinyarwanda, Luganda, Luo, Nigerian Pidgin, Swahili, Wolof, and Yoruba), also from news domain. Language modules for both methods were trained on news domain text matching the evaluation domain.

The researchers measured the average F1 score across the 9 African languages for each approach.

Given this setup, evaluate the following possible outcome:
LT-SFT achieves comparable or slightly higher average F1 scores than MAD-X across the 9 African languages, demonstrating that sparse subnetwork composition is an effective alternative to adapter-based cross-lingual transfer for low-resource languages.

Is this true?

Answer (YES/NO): YES